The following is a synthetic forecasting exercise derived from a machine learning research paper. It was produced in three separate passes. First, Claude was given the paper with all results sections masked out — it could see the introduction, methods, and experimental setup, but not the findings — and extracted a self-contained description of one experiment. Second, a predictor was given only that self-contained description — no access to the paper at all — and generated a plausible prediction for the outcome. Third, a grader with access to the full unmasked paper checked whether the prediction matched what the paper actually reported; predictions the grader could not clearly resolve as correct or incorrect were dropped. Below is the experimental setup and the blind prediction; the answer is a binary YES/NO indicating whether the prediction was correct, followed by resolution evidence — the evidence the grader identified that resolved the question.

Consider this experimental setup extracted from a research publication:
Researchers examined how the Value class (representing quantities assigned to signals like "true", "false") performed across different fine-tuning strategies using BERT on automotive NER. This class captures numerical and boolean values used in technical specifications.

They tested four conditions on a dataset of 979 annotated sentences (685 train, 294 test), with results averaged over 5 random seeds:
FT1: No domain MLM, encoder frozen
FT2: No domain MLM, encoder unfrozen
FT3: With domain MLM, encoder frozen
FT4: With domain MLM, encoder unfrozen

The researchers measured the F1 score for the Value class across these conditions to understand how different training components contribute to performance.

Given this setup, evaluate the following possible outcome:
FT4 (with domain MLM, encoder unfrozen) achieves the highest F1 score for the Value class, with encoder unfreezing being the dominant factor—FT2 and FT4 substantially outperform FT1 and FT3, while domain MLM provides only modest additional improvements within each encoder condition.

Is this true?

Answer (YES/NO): NO